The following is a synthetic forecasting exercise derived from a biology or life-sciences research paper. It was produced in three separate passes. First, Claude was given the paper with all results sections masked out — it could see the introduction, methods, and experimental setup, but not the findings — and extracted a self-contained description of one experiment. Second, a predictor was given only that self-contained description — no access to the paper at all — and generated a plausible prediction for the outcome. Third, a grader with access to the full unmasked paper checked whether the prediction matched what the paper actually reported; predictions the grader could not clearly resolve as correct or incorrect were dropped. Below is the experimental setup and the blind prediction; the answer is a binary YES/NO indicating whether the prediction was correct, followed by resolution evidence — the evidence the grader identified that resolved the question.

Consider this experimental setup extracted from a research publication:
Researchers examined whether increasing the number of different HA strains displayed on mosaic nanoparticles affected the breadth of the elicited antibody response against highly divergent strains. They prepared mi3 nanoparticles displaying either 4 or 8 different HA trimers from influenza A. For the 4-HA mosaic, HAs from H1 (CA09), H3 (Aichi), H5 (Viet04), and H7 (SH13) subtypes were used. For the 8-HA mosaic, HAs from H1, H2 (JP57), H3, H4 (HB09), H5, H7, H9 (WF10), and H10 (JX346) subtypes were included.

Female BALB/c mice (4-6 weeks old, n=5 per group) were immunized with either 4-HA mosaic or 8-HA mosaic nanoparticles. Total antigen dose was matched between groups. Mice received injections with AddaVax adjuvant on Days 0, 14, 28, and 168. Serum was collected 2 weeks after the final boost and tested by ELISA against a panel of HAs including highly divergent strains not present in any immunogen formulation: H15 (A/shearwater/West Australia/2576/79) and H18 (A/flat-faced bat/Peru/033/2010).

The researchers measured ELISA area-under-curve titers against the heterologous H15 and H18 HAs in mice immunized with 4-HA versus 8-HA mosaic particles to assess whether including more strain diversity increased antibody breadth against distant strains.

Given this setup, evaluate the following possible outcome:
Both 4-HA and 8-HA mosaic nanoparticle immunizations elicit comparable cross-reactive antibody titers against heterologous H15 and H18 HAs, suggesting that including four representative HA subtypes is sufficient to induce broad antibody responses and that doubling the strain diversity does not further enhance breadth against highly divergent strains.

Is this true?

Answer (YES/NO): NO